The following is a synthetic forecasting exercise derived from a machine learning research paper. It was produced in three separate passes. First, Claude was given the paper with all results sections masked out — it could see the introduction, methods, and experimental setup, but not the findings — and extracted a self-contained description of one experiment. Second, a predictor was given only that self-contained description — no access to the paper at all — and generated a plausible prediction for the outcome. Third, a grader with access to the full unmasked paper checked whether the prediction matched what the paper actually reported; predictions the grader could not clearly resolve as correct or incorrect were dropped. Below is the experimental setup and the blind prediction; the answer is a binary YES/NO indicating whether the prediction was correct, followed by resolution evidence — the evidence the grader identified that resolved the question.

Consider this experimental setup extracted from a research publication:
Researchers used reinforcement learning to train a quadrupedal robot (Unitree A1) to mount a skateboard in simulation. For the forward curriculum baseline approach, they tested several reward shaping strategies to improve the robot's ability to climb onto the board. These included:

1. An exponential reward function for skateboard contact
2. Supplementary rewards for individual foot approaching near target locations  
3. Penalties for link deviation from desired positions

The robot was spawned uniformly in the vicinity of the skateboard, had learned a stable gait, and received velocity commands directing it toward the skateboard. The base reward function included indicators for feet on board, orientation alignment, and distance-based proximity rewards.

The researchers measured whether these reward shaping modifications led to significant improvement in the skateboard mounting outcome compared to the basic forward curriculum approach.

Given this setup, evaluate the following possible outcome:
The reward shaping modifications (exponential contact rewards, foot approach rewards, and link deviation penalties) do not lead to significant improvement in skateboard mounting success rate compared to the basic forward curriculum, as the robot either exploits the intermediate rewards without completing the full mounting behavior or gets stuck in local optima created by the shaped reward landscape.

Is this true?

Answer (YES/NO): YES